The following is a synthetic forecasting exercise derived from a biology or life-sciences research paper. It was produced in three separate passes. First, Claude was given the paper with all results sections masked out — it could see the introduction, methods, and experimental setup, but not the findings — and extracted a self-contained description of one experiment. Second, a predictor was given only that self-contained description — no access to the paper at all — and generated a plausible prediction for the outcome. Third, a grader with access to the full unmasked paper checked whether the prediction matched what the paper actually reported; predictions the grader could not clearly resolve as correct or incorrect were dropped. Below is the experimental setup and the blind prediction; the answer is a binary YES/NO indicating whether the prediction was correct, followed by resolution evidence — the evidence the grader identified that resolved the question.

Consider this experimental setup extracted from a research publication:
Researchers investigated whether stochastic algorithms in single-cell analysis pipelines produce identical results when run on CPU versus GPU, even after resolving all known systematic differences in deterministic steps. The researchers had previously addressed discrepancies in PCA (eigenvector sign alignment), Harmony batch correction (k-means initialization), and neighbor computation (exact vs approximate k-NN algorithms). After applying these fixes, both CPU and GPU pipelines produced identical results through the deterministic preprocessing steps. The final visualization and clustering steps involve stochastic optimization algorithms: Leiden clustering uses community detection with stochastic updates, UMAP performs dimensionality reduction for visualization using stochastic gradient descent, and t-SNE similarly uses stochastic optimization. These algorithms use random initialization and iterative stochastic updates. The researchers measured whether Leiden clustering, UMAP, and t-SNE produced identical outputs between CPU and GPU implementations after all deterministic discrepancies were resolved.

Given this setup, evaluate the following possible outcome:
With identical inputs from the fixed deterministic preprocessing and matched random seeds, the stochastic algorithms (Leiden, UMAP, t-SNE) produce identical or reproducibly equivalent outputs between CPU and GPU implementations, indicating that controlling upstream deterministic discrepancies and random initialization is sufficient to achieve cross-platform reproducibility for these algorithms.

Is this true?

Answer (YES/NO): NO